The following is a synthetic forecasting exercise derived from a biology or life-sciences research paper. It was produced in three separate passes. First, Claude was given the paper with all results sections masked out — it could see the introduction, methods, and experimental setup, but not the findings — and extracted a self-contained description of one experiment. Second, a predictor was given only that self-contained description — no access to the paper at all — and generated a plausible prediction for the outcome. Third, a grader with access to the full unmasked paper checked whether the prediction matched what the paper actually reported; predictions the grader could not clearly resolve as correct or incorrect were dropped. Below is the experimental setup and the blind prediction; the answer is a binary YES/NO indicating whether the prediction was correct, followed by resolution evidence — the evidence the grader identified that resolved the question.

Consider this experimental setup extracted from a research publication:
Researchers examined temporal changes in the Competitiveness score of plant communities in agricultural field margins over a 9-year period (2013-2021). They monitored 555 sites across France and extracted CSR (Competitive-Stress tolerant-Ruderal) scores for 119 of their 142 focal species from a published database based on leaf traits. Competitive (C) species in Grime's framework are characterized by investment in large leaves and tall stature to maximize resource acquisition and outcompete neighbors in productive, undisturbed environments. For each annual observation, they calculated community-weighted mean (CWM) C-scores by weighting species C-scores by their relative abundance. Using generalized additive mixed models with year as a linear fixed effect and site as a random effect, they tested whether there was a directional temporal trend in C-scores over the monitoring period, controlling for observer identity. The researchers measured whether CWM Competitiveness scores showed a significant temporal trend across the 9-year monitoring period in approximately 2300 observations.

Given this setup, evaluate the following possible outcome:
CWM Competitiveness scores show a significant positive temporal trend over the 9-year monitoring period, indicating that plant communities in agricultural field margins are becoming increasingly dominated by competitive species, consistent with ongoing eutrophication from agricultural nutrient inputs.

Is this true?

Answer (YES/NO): NO